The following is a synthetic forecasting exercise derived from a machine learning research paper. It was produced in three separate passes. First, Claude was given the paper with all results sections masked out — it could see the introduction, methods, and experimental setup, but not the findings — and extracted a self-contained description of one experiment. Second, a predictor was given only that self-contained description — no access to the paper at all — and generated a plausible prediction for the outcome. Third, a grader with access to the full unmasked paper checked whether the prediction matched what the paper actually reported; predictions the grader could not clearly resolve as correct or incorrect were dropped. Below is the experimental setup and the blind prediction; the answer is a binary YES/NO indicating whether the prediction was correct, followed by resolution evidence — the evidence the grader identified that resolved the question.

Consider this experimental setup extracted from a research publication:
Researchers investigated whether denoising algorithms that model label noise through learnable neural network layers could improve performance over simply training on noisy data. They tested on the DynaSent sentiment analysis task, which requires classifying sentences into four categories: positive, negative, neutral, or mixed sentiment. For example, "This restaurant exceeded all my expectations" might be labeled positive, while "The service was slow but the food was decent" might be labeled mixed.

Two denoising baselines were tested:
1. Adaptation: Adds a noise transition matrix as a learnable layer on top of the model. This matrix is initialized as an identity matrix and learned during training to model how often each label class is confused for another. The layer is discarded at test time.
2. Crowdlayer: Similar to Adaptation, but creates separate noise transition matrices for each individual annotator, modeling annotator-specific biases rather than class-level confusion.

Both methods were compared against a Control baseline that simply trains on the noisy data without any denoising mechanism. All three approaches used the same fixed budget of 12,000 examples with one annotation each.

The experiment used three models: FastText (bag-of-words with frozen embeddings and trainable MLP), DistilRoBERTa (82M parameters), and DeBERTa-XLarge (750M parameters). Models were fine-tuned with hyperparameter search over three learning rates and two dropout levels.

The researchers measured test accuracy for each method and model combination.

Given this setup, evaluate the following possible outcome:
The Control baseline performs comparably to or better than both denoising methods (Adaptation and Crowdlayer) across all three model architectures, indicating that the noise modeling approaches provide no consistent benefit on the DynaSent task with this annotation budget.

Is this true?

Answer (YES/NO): YES